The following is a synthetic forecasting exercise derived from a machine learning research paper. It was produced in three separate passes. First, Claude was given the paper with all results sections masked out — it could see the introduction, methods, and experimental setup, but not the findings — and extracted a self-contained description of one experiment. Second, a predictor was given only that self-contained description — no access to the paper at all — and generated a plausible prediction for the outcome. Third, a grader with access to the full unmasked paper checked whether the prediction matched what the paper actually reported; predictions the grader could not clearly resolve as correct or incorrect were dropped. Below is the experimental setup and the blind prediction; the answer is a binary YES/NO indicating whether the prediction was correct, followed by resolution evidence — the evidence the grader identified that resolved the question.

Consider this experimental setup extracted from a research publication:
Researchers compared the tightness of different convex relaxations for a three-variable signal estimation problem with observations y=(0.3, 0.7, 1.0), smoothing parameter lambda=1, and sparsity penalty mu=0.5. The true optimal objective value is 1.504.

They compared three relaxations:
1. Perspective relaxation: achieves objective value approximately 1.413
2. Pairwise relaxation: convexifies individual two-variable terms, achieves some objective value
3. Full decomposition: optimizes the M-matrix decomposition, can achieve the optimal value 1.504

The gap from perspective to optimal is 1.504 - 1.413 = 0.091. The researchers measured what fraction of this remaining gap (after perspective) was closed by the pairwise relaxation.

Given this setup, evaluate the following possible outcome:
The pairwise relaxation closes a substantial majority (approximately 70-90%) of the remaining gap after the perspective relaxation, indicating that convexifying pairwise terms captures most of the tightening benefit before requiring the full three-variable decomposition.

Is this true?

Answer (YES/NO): YES